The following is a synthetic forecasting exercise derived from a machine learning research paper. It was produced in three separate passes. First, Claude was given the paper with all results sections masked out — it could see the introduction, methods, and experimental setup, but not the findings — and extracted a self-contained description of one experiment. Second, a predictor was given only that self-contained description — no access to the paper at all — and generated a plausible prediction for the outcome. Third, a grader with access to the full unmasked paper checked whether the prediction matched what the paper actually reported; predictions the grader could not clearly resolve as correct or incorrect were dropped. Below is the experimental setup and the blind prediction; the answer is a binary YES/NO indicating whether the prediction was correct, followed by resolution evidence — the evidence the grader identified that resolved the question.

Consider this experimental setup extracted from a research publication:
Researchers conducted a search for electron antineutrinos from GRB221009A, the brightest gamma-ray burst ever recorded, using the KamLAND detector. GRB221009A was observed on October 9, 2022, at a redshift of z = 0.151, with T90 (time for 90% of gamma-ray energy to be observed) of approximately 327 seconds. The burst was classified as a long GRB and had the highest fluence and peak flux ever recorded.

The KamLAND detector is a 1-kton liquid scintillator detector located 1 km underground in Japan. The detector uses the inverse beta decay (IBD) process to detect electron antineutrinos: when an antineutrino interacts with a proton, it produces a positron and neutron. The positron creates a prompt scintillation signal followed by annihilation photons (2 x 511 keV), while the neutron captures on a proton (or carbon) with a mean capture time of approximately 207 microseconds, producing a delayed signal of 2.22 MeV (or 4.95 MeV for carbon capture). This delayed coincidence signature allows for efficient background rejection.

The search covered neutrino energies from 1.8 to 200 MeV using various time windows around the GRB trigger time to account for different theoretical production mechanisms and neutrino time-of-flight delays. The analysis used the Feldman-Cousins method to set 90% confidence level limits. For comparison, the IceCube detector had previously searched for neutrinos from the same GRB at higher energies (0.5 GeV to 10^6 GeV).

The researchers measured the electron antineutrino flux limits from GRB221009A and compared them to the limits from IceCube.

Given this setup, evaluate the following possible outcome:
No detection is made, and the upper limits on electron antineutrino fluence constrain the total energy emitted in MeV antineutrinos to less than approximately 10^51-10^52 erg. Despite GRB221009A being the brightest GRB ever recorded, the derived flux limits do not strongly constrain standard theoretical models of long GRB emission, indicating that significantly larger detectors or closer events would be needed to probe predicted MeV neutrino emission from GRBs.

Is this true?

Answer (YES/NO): NO